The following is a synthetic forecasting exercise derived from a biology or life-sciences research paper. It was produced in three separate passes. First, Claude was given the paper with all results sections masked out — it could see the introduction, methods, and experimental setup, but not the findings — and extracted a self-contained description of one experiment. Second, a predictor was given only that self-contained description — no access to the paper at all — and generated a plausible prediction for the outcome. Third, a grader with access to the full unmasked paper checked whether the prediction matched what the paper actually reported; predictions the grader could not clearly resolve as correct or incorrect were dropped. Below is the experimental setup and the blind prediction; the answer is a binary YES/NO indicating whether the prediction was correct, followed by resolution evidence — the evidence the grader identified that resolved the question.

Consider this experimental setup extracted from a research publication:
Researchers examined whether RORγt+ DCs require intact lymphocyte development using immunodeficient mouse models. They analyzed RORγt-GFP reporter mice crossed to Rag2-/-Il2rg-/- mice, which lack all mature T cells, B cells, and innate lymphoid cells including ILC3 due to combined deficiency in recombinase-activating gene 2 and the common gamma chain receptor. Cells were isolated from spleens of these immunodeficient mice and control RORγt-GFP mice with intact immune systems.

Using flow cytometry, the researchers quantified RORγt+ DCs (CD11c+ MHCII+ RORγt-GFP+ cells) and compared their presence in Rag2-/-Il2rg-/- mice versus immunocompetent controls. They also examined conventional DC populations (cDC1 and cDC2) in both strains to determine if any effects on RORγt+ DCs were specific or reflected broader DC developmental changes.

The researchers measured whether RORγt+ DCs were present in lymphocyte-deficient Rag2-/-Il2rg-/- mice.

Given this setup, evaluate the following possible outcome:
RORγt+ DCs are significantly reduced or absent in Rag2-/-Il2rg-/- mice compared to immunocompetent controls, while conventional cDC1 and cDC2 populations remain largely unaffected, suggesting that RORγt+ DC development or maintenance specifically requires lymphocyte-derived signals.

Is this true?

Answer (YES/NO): NO